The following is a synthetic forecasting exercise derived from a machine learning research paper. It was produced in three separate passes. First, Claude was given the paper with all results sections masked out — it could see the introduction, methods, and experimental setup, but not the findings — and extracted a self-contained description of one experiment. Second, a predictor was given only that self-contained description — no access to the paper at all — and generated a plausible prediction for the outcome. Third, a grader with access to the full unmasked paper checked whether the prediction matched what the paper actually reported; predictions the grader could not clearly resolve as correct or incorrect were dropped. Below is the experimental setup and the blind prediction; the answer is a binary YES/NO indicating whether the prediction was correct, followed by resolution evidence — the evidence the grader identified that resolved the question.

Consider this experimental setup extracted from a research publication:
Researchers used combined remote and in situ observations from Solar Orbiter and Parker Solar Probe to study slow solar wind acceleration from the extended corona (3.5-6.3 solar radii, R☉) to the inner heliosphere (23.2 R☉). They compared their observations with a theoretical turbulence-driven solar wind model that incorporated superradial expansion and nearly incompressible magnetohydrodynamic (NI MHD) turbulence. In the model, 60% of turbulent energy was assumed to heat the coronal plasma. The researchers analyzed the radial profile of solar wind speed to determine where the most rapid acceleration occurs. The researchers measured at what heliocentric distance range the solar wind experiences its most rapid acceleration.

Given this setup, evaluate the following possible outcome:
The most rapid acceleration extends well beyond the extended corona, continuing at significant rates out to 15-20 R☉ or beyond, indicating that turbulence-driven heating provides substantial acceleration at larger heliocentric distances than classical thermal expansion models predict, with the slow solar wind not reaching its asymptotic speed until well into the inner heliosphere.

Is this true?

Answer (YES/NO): NO